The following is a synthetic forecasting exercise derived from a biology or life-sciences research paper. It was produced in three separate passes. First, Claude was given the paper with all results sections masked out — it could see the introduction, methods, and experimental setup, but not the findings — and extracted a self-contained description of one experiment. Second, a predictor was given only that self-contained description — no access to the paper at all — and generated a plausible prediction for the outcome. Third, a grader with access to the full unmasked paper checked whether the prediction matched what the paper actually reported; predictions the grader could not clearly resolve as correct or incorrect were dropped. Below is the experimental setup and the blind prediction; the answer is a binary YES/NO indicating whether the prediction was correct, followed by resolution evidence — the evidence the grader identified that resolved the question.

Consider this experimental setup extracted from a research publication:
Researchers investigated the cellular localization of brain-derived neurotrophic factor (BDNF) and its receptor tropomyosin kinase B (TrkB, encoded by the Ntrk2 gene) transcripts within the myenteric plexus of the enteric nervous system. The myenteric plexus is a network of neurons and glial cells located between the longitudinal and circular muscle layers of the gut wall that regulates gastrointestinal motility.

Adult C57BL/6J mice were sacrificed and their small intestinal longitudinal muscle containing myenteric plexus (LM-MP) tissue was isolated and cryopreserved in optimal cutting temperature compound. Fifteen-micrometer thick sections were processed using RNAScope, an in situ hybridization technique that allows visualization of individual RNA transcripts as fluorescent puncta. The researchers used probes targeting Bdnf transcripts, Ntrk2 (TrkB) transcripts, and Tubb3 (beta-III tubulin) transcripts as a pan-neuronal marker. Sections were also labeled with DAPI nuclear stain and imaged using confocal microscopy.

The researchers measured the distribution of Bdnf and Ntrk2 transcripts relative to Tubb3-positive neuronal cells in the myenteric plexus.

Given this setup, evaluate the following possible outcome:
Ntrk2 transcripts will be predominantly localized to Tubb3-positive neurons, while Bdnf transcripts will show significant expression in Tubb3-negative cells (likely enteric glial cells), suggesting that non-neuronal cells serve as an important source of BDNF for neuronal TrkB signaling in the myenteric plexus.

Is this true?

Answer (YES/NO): NO